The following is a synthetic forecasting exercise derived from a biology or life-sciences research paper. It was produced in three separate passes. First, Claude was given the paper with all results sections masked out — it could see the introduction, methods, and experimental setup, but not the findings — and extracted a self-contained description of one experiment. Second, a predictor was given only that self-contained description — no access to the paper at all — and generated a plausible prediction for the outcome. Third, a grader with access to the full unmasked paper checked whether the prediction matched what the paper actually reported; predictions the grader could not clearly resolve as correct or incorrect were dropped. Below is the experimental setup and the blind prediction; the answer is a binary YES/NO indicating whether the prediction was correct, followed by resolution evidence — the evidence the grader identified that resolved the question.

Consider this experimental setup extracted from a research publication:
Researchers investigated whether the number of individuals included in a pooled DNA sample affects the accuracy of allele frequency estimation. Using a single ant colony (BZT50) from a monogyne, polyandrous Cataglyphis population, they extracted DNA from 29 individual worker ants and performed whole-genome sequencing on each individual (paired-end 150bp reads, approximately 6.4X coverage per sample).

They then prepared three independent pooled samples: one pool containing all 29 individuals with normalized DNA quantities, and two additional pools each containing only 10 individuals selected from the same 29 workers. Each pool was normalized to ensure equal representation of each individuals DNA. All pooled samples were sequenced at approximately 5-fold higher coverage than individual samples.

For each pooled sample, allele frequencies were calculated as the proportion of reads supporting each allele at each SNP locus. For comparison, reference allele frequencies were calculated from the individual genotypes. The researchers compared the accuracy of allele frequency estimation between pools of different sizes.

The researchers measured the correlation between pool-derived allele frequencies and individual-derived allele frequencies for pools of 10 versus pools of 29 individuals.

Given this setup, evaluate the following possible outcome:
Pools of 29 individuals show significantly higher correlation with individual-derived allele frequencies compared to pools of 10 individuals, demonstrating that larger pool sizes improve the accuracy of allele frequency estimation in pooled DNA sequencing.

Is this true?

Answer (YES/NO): NO